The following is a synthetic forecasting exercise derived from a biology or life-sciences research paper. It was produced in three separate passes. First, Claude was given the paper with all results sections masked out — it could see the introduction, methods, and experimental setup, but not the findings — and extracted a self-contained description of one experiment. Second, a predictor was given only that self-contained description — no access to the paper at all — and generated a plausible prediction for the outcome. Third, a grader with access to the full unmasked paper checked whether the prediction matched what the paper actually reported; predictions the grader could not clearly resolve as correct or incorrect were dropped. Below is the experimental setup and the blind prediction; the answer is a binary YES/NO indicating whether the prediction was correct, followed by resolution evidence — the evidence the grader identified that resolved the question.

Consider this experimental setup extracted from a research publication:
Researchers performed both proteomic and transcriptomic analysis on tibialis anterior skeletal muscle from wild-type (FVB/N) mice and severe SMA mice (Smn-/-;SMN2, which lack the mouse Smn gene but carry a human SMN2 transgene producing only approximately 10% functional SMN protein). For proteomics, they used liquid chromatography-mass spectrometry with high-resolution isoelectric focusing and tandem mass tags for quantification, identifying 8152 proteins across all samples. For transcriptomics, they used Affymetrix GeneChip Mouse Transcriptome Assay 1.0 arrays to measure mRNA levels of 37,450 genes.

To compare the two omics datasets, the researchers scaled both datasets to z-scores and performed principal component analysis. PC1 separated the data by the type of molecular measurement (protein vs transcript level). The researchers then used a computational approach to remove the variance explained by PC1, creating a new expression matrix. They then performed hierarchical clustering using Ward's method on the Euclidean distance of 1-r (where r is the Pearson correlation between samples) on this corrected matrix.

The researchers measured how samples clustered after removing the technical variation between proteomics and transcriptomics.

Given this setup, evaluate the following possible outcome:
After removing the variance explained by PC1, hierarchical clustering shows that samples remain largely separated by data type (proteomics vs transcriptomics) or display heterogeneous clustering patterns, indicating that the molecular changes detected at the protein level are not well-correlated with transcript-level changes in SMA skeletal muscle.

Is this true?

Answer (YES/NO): NO